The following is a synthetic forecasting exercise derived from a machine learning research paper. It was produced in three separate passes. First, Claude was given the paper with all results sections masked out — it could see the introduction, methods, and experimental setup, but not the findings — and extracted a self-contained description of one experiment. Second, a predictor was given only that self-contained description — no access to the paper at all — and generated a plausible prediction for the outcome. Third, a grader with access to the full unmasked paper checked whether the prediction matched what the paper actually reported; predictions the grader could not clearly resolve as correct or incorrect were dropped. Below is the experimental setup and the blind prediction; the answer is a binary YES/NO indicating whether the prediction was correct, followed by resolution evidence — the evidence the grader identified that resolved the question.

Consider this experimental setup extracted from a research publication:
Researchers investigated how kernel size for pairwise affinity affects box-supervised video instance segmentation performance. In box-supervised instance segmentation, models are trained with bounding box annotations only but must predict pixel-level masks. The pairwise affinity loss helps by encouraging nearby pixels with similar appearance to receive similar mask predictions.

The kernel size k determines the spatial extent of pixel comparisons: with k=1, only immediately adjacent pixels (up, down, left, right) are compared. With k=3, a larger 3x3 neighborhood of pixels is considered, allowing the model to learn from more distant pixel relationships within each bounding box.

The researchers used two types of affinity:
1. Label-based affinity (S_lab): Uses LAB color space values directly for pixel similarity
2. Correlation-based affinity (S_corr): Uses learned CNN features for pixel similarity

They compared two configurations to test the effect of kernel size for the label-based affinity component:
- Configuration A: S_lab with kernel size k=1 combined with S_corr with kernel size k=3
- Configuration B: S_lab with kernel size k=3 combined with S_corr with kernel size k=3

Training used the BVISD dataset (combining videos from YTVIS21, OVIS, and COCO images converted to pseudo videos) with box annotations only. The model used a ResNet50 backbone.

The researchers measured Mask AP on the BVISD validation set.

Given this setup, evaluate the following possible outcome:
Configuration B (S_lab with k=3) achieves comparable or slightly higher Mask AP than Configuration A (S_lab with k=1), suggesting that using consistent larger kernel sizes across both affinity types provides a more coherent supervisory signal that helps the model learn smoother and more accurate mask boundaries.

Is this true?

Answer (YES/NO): NO